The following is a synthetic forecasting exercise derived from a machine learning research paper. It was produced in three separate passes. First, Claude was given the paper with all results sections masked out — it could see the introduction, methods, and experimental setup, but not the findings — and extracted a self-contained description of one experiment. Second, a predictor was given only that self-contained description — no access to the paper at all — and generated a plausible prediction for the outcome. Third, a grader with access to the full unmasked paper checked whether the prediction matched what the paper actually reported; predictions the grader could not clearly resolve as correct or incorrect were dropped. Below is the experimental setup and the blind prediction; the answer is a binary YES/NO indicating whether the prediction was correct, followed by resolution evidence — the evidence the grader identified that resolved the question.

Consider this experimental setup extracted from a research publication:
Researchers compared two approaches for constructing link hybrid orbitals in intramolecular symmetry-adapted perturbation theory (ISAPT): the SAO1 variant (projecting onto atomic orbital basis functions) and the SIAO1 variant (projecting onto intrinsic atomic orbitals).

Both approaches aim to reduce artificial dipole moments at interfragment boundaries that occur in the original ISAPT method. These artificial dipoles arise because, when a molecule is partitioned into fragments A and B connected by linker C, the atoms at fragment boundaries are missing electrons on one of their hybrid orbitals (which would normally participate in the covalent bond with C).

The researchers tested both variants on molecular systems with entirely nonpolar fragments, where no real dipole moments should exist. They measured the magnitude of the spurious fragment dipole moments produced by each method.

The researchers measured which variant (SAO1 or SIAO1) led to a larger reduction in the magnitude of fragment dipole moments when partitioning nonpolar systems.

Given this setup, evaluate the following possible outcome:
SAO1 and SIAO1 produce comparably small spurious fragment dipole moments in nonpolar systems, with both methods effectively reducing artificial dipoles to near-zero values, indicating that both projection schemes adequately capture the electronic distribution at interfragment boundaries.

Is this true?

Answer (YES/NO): NO